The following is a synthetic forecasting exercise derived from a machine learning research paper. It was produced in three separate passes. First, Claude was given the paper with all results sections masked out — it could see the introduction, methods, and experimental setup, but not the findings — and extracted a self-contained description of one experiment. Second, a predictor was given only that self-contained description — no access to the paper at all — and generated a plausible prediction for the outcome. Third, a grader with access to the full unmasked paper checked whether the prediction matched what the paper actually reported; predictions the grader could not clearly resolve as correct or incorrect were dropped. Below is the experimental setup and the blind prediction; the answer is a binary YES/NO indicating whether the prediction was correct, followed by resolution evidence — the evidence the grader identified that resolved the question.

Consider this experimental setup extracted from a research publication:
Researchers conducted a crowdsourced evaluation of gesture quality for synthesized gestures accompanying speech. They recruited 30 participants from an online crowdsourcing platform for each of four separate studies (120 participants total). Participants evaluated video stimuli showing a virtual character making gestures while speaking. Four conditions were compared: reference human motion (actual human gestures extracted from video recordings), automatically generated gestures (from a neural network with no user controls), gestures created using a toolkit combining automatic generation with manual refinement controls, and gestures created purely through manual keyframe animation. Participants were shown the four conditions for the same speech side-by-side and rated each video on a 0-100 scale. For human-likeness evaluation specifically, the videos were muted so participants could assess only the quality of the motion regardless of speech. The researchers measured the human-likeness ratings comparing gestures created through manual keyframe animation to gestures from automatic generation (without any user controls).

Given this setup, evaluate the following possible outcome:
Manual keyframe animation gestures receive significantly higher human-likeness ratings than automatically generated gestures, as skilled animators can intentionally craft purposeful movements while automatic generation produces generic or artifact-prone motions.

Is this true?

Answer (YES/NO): NO